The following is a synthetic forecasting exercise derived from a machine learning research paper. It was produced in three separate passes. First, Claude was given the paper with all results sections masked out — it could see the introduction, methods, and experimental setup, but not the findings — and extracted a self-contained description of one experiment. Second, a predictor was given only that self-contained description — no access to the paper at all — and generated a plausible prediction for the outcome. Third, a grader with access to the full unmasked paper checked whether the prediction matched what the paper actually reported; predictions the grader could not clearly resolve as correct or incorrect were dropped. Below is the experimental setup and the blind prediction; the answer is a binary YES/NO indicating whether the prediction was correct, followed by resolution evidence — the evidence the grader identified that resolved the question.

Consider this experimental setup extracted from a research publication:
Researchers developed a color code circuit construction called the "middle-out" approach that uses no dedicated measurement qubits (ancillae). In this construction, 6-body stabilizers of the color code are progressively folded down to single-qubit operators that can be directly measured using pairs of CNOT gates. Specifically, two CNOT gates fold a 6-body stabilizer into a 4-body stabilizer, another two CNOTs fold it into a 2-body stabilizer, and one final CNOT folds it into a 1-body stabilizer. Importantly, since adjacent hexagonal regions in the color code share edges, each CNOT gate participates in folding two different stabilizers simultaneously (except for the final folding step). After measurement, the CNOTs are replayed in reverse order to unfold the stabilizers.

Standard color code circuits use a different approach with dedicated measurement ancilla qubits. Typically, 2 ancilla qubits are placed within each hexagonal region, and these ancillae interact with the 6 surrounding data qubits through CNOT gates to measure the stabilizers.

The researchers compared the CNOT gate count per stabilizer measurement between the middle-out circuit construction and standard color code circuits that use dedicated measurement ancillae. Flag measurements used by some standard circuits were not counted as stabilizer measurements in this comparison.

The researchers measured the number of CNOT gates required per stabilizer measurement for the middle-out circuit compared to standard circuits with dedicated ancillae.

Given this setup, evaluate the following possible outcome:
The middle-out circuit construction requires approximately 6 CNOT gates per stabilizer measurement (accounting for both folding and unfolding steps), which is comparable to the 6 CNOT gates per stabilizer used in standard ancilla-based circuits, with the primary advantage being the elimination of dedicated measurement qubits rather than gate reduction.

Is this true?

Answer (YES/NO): NO